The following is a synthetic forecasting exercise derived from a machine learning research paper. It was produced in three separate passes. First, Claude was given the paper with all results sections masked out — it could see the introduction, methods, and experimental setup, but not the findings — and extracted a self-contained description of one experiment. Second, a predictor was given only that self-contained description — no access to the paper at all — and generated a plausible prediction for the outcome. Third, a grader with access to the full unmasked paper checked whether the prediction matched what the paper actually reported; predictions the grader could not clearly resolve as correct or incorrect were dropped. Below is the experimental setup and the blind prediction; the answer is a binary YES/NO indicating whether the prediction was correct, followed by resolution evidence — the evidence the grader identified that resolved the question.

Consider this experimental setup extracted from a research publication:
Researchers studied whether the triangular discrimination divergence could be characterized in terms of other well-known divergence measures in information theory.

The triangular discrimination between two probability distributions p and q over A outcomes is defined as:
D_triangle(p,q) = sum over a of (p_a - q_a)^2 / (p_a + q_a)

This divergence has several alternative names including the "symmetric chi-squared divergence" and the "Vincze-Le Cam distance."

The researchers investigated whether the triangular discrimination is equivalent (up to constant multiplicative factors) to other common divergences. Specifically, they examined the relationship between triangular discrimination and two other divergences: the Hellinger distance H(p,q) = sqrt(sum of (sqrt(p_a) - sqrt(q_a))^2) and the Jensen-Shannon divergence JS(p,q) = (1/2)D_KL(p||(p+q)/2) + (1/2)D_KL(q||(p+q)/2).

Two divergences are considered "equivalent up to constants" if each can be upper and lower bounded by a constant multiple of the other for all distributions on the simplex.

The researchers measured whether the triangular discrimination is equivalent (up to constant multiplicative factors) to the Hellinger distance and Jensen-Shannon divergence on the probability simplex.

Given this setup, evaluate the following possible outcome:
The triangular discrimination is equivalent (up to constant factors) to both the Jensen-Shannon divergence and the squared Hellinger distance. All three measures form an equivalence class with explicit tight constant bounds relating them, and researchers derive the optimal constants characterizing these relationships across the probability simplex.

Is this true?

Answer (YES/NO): NO